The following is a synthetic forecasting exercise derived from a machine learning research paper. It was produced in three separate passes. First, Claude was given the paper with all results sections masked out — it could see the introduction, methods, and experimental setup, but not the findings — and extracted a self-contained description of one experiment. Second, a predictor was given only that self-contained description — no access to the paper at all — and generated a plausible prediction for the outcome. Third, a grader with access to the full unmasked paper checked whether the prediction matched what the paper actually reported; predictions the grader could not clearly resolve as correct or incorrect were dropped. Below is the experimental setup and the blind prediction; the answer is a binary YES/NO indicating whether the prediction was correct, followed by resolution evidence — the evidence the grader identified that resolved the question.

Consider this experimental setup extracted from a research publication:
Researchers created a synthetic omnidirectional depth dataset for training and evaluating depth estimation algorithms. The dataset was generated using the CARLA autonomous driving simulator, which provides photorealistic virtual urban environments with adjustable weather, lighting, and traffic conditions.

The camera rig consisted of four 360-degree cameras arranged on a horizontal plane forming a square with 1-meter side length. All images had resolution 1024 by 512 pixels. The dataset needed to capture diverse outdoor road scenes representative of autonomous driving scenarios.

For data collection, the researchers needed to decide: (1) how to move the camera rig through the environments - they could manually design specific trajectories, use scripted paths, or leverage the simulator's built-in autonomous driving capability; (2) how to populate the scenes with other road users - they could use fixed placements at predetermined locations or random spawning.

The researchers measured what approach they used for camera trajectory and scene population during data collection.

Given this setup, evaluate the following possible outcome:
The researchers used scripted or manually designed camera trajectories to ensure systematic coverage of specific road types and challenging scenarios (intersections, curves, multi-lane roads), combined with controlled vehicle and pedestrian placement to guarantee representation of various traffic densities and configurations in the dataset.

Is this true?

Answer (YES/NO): NO